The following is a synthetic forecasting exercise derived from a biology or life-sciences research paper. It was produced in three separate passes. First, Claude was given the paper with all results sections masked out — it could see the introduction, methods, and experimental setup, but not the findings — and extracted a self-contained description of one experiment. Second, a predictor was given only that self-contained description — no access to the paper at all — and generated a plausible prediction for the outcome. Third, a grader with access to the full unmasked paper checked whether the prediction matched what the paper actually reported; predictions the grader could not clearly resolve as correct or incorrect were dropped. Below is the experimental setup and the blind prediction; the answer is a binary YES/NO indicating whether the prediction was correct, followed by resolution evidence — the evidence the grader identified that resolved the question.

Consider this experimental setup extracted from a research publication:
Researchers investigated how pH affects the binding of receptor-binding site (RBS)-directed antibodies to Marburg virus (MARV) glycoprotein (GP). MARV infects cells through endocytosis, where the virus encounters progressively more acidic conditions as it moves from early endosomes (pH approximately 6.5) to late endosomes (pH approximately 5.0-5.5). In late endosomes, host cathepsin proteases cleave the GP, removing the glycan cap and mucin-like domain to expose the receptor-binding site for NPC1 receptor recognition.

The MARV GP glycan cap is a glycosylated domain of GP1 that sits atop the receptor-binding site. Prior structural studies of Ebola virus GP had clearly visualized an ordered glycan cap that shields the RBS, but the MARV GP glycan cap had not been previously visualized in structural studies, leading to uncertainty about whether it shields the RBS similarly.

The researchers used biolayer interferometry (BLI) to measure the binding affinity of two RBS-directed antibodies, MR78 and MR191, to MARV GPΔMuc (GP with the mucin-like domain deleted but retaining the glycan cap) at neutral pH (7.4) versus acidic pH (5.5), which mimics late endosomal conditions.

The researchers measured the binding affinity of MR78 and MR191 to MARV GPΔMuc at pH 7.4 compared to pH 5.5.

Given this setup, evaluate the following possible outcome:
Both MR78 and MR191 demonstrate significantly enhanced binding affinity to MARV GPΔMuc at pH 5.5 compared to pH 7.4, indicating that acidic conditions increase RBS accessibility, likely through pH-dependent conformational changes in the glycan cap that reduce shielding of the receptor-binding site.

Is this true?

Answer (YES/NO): NO